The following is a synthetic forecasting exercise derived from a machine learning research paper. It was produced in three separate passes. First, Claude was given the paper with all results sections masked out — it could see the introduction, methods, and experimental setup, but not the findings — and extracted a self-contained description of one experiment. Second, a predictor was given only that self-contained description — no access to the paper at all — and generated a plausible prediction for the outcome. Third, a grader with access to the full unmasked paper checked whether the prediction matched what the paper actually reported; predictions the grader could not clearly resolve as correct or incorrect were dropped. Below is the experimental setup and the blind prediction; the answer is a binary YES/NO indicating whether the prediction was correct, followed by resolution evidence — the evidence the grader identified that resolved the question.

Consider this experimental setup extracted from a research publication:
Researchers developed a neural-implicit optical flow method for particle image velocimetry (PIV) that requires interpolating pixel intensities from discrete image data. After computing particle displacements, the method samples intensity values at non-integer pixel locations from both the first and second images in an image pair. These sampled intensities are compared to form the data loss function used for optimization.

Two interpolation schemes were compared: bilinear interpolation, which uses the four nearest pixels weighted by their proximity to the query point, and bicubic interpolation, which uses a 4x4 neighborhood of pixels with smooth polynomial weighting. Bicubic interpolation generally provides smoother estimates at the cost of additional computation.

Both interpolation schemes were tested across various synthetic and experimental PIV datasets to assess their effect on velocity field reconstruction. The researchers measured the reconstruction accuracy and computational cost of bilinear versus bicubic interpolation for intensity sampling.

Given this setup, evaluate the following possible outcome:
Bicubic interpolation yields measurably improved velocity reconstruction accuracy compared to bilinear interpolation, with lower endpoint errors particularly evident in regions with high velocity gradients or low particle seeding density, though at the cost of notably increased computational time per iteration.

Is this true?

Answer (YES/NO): NO